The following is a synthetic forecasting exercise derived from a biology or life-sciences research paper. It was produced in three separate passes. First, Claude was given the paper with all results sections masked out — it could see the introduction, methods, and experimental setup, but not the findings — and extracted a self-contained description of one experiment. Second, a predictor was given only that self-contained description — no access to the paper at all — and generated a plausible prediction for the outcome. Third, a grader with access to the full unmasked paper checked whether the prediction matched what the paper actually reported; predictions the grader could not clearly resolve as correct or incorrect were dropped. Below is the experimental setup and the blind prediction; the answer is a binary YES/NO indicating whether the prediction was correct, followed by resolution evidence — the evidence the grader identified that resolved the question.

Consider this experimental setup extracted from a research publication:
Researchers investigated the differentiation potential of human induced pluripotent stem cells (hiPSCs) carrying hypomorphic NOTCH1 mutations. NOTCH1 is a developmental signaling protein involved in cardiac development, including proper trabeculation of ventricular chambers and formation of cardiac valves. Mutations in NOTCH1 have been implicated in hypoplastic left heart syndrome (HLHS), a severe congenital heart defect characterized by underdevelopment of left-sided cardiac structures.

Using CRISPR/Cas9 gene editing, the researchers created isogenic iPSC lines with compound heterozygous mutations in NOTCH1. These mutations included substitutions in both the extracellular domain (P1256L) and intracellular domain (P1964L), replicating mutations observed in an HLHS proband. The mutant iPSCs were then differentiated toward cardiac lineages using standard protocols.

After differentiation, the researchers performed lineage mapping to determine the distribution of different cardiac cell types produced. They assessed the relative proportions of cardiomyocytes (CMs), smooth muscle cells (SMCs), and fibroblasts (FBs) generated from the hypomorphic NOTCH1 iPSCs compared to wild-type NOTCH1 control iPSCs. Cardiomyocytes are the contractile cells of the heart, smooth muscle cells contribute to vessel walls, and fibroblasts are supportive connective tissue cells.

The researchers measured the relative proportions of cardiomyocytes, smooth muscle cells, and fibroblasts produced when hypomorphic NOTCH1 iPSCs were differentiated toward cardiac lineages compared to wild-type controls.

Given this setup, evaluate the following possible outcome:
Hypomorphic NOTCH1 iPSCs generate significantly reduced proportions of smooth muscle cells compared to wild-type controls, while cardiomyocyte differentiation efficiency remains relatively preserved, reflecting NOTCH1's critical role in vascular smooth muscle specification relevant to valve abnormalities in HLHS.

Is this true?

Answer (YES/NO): NO